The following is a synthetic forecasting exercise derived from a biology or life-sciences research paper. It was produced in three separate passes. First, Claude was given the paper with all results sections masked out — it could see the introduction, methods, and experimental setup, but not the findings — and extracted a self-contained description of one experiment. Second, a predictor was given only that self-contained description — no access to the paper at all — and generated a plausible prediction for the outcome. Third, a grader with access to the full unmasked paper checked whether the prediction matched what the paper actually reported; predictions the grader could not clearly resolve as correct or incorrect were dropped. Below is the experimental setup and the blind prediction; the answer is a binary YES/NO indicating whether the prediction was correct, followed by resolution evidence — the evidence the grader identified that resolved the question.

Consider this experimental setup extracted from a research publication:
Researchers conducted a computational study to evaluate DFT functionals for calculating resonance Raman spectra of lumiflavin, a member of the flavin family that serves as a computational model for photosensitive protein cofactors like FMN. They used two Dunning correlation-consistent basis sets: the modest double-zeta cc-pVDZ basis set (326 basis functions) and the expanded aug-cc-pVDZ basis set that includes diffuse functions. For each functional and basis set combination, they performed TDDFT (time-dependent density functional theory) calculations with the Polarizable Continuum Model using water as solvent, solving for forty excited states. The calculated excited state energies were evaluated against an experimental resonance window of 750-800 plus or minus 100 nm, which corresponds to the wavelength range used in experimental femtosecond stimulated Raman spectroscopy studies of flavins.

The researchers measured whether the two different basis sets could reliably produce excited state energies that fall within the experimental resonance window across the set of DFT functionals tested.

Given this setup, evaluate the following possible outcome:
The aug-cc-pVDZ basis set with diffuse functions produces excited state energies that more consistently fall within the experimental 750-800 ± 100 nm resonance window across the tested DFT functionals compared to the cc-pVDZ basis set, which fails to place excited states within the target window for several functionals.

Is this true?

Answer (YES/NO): YES